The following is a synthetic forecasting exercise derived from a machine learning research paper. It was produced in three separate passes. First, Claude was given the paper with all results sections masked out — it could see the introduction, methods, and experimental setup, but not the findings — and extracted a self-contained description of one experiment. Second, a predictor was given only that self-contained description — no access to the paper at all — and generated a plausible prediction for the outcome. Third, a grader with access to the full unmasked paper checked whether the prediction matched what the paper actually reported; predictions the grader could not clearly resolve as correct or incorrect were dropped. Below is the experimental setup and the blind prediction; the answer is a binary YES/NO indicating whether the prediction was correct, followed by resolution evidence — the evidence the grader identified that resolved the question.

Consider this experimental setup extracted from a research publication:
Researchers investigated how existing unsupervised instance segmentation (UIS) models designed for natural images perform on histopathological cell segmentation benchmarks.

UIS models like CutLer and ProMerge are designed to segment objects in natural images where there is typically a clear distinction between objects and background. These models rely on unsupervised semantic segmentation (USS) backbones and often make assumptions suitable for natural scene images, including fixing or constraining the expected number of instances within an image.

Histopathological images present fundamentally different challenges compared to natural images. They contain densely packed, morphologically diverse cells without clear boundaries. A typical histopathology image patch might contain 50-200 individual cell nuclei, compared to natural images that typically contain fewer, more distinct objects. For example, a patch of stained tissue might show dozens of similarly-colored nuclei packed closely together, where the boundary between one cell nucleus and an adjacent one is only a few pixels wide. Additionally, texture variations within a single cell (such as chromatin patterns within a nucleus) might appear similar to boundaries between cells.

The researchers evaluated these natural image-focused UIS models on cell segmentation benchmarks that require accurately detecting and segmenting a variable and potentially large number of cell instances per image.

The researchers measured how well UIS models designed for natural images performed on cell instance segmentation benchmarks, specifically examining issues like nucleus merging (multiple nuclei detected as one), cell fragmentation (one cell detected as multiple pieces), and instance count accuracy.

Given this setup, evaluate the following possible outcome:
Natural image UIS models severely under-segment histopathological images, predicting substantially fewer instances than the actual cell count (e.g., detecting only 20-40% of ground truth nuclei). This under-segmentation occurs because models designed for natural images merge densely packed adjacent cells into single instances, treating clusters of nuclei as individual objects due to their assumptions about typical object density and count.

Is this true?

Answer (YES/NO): NO